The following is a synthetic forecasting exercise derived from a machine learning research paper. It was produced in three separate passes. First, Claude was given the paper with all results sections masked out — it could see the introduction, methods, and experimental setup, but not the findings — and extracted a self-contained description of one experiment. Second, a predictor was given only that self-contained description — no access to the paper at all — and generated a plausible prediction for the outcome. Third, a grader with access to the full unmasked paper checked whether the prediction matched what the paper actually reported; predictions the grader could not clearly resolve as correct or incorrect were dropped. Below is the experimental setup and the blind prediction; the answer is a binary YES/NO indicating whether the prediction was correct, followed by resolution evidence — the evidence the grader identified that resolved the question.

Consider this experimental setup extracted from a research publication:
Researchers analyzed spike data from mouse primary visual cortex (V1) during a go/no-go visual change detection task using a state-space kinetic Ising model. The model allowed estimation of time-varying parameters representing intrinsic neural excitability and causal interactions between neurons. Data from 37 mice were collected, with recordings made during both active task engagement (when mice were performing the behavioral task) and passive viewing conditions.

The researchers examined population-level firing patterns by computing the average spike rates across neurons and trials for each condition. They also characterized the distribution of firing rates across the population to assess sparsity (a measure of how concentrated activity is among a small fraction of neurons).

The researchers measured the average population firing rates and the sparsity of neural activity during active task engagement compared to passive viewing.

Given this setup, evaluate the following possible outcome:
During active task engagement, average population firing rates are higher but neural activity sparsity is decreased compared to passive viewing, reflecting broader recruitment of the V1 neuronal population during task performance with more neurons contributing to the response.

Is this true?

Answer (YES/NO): NO